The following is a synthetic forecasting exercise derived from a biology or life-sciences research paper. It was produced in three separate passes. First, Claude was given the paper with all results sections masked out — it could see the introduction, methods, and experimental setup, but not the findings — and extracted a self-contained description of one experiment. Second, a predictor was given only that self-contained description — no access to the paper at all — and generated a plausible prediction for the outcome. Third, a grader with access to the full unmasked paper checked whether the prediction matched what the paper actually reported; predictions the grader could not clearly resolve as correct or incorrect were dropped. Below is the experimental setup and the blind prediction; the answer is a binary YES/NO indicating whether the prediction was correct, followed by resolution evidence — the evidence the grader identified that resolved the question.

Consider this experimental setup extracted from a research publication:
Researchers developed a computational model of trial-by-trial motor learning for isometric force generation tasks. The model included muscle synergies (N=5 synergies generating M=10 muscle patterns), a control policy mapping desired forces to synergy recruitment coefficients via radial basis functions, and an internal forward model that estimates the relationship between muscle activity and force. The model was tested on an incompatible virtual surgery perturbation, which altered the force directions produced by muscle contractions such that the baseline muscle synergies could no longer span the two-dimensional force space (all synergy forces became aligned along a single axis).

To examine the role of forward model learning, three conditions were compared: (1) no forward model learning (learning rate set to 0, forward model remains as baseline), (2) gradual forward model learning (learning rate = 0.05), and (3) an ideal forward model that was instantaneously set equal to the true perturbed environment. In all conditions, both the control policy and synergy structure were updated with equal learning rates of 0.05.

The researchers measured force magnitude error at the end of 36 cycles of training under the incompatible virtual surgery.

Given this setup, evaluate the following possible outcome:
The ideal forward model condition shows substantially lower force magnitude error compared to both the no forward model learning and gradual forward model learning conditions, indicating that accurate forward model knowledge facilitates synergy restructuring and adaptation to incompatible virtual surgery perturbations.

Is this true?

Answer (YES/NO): YES